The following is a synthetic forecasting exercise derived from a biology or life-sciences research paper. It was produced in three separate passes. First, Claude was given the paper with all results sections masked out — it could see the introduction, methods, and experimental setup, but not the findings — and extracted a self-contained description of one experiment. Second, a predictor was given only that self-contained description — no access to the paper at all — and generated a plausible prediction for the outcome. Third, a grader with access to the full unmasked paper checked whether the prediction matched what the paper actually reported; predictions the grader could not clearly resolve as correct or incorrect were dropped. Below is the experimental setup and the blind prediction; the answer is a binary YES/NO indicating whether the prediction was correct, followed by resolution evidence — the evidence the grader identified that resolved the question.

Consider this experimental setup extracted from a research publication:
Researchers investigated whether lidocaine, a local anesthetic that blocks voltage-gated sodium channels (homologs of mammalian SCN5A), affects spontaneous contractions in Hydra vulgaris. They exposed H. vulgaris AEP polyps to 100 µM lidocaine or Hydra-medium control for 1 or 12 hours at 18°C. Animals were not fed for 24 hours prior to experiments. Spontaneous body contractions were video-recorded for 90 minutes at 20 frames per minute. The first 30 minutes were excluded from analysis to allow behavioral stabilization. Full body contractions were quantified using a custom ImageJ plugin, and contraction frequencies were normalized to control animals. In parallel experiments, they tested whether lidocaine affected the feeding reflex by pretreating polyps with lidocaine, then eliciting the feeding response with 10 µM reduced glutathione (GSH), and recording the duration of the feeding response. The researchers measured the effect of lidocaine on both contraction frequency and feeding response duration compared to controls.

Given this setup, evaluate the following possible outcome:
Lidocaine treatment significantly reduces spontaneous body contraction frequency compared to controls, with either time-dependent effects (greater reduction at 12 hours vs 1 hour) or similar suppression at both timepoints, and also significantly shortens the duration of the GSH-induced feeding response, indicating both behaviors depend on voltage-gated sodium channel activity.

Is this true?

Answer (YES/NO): NO